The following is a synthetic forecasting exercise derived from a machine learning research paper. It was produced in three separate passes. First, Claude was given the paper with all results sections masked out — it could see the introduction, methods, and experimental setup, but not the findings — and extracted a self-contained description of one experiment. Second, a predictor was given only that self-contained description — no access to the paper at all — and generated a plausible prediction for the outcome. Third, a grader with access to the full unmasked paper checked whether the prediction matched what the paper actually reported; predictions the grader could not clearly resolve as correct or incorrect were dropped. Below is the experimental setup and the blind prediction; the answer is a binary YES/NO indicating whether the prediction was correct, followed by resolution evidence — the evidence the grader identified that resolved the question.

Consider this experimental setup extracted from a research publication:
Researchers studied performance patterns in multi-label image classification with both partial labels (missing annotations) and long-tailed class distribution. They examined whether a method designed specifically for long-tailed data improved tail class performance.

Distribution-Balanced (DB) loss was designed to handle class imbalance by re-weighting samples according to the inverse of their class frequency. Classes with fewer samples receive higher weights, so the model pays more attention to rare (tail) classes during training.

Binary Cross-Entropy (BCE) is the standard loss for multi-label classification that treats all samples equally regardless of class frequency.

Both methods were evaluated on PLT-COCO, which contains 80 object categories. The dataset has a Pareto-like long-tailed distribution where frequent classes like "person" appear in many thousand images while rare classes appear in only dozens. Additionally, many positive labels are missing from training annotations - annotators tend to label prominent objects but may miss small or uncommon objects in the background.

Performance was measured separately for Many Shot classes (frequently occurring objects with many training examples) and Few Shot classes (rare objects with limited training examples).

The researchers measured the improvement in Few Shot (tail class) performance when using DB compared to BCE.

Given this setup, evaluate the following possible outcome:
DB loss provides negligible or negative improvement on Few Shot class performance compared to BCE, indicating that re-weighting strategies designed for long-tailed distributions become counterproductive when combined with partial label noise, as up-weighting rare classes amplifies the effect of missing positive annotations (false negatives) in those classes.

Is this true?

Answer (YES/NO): NO